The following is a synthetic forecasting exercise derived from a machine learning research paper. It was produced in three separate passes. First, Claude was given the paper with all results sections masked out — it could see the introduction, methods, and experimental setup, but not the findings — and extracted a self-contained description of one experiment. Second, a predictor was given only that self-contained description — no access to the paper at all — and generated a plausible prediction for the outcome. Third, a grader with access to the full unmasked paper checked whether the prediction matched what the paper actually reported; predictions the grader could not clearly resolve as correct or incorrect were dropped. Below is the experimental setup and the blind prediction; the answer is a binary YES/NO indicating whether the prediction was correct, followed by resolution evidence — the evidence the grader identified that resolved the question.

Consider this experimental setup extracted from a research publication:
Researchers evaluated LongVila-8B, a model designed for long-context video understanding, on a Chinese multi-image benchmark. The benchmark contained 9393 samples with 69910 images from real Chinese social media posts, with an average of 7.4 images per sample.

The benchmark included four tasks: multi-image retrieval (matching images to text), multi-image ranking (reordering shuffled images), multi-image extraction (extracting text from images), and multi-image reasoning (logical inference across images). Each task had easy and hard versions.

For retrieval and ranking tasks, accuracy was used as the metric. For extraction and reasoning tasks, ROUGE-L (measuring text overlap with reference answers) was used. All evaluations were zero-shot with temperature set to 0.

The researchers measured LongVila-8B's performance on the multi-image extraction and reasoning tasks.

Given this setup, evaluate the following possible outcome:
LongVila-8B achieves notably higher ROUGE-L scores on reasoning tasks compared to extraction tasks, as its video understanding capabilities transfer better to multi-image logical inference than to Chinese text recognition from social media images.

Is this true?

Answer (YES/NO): YES